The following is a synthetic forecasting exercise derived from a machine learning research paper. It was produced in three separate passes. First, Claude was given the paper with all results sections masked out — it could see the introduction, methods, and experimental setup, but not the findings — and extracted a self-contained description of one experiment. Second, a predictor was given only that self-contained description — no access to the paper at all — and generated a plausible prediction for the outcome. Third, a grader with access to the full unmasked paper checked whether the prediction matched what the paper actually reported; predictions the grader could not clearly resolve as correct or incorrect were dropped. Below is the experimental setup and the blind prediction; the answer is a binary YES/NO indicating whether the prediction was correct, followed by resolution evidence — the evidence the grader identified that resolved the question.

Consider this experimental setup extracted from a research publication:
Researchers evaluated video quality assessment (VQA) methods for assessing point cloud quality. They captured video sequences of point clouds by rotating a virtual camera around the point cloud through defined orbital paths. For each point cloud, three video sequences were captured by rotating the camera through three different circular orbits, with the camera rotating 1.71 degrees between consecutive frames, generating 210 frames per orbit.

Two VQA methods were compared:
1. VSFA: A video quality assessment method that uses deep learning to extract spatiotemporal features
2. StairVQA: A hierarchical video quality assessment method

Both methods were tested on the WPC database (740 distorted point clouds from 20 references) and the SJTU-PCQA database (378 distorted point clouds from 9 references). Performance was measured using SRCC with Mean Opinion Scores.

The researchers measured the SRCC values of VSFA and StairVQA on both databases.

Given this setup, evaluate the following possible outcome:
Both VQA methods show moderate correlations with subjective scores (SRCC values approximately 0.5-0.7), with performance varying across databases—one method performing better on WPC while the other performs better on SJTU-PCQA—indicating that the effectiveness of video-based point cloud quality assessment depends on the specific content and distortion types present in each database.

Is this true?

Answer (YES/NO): NO